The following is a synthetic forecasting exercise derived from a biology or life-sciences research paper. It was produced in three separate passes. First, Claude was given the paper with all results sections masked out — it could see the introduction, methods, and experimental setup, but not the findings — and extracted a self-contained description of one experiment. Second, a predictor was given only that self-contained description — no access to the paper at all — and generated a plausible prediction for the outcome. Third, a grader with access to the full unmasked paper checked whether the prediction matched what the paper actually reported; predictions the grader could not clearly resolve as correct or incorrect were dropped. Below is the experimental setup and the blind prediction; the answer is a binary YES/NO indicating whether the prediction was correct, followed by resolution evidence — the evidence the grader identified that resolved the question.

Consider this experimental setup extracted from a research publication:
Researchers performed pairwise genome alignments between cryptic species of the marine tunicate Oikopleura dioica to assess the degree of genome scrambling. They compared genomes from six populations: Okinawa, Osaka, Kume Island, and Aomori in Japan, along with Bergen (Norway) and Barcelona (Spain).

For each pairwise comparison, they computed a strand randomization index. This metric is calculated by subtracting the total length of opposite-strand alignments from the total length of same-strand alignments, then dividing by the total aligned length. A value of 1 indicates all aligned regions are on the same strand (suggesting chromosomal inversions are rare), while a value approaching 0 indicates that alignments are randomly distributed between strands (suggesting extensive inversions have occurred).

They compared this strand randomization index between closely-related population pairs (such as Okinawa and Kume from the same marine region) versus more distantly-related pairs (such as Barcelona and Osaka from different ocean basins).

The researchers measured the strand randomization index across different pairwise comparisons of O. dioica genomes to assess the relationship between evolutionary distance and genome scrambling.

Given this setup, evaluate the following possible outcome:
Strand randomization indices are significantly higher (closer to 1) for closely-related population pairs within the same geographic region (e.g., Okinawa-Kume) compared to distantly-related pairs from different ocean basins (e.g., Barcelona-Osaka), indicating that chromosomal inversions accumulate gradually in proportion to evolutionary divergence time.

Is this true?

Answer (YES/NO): YES